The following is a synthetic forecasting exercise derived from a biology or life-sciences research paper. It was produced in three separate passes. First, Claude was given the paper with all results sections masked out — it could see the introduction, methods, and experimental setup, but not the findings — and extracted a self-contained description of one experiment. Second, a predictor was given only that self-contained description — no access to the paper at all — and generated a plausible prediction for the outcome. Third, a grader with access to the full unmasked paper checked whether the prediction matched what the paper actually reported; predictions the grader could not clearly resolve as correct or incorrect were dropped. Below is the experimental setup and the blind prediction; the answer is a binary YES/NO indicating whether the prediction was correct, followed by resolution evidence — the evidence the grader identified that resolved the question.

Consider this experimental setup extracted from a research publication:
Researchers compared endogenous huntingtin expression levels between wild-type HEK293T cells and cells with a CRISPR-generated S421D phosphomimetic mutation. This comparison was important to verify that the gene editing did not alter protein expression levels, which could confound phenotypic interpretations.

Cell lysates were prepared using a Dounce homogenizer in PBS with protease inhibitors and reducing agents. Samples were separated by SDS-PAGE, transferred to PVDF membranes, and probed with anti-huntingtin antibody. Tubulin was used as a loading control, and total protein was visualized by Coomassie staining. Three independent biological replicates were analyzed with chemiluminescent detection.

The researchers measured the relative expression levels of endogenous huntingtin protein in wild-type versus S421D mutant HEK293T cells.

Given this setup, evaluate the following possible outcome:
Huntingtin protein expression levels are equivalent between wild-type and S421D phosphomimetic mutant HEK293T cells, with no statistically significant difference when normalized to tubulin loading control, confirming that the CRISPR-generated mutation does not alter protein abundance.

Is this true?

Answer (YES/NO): YES